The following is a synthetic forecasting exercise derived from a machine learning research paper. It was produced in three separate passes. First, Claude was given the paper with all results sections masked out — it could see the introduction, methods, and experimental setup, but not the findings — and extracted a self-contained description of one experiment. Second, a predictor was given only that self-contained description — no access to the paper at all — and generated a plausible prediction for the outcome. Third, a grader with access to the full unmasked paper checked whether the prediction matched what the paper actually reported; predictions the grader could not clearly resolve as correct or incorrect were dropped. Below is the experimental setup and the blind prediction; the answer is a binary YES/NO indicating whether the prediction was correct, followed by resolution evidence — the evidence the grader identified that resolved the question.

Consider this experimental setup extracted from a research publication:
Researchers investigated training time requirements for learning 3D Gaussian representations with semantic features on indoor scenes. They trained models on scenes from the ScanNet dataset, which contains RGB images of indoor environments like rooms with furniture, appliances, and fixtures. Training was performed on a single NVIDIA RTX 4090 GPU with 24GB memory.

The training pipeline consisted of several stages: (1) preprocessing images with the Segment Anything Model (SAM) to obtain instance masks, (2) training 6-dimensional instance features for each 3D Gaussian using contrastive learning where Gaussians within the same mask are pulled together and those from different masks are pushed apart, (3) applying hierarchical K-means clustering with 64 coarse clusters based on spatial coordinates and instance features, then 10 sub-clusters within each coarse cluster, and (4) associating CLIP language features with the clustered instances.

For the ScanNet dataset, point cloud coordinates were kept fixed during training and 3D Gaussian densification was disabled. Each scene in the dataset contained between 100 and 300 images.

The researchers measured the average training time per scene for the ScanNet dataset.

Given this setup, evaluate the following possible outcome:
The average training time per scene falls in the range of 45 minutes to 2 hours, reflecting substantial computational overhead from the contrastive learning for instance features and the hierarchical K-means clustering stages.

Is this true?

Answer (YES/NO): NO